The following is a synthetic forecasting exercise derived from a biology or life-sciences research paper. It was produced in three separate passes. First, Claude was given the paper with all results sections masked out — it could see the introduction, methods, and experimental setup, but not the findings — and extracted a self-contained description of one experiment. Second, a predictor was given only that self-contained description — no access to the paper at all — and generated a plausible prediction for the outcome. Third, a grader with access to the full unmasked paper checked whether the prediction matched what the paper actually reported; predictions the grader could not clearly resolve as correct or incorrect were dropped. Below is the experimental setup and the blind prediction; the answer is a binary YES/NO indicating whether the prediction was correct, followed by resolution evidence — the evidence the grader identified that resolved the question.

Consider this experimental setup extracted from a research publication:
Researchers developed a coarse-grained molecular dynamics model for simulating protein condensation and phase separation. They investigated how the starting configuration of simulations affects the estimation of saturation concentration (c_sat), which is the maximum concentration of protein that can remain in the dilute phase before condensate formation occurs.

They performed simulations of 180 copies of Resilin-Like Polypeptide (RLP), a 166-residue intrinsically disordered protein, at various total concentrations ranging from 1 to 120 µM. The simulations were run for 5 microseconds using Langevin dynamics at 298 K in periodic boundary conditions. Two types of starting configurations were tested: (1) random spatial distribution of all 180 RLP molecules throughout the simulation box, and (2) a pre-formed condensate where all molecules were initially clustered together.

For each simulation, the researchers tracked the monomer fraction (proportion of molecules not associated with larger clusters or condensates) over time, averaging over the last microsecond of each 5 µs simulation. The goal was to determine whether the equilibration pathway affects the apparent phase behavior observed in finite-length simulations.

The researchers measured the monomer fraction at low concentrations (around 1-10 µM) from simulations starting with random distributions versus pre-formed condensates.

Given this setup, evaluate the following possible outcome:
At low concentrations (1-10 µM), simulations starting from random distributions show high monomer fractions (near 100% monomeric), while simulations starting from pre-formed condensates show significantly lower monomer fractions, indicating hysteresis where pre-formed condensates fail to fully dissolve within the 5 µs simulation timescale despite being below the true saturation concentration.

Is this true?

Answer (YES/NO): YES